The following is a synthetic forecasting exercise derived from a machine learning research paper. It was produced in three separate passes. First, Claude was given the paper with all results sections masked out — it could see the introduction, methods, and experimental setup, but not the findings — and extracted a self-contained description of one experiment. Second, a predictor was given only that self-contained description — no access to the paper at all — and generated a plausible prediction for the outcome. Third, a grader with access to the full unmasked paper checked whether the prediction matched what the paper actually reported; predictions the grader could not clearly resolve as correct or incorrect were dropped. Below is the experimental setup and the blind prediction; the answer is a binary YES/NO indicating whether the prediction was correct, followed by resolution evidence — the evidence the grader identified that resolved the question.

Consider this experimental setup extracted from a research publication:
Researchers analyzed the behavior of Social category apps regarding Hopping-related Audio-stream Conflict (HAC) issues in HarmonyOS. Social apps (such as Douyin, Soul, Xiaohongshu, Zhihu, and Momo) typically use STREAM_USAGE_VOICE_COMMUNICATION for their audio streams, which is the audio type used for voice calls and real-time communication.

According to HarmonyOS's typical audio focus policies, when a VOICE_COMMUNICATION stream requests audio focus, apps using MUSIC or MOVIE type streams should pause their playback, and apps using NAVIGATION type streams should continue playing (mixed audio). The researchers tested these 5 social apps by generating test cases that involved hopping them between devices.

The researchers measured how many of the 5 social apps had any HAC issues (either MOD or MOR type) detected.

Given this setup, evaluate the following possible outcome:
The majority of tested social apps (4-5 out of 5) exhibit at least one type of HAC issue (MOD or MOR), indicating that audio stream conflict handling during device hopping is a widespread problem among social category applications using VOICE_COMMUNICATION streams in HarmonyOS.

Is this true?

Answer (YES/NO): NO